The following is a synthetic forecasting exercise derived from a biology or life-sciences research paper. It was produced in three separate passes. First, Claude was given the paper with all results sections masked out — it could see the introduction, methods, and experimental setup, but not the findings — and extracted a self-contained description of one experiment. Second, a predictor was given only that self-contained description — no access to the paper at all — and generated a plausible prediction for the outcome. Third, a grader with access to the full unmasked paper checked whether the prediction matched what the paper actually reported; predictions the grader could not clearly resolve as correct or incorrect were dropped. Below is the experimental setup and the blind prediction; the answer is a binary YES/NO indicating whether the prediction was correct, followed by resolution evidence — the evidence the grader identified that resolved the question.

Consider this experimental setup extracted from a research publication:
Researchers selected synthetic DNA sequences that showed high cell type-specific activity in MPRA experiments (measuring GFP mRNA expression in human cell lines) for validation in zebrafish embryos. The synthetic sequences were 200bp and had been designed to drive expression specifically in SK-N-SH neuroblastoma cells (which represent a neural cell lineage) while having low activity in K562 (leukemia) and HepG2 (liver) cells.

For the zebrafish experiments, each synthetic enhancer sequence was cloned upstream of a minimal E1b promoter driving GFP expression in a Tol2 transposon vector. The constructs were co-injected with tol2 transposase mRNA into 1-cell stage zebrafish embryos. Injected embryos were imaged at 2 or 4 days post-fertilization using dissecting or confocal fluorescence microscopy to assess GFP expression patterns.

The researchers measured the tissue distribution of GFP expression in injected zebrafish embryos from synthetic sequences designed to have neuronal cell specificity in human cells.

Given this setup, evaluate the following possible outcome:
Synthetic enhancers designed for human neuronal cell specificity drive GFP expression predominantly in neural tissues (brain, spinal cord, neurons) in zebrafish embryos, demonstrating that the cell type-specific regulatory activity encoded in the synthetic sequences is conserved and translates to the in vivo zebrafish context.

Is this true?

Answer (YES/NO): YES